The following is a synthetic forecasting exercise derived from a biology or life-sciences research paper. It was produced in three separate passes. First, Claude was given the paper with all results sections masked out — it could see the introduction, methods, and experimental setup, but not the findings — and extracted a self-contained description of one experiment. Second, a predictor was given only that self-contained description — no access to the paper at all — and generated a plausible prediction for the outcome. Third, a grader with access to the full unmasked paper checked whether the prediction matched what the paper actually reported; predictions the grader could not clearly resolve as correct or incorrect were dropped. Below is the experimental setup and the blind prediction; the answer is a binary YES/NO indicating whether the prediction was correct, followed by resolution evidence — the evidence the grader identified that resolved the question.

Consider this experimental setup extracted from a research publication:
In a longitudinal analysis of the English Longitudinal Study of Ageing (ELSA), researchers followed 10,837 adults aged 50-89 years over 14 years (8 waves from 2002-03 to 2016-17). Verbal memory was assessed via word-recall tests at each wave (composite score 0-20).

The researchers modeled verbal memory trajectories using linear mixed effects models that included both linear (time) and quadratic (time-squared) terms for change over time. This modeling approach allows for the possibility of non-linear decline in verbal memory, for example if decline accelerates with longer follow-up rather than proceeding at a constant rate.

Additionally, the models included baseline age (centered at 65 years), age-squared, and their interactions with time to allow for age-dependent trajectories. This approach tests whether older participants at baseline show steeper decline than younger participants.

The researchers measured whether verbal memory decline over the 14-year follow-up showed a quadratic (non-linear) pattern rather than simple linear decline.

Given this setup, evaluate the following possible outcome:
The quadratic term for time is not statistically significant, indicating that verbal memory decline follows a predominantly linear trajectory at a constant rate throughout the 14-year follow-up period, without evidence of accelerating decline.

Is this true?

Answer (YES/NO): NO